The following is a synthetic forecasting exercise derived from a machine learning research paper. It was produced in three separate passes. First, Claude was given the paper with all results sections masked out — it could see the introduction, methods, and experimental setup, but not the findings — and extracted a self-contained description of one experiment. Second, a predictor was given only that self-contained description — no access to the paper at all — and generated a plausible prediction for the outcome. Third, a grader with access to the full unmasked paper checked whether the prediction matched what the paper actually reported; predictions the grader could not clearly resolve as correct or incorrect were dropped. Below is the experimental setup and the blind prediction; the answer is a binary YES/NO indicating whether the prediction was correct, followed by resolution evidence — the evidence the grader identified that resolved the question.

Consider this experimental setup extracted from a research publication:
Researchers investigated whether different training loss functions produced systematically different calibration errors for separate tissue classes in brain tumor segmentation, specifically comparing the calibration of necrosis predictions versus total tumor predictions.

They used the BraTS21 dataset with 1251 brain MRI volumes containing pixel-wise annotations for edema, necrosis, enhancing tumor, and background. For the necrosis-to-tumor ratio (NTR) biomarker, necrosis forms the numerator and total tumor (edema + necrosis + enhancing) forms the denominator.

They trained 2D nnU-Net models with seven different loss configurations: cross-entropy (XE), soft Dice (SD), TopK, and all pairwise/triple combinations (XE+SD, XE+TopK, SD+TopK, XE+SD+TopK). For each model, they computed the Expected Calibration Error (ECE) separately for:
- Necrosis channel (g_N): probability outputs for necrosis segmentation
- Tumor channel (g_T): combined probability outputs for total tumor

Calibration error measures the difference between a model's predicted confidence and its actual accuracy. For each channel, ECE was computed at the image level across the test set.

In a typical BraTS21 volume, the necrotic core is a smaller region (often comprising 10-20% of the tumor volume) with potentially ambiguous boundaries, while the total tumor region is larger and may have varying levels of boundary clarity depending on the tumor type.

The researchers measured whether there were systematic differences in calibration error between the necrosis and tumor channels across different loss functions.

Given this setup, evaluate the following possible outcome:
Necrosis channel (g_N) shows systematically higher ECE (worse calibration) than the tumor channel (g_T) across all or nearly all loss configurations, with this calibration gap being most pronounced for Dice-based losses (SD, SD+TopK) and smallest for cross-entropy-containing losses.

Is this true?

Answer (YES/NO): NO